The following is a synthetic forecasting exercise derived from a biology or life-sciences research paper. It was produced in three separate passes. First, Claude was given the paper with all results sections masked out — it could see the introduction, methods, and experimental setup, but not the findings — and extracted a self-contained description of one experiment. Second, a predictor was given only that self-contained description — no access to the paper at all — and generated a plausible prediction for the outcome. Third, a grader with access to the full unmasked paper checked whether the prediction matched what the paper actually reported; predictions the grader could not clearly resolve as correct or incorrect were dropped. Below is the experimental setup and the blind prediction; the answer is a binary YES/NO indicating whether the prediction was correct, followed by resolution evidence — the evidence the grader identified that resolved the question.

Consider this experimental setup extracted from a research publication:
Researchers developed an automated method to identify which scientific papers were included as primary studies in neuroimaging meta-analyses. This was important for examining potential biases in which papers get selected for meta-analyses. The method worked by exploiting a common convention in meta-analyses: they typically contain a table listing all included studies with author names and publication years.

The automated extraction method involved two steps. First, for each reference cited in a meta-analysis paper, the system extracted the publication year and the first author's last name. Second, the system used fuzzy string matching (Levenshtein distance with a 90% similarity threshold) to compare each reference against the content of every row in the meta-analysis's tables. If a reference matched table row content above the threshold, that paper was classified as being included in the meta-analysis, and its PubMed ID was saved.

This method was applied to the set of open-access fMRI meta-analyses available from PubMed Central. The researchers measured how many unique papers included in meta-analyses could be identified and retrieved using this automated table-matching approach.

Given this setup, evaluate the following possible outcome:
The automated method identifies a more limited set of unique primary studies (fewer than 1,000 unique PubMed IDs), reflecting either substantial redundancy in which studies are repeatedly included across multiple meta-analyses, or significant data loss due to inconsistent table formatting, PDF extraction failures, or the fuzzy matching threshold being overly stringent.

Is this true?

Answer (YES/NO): NO